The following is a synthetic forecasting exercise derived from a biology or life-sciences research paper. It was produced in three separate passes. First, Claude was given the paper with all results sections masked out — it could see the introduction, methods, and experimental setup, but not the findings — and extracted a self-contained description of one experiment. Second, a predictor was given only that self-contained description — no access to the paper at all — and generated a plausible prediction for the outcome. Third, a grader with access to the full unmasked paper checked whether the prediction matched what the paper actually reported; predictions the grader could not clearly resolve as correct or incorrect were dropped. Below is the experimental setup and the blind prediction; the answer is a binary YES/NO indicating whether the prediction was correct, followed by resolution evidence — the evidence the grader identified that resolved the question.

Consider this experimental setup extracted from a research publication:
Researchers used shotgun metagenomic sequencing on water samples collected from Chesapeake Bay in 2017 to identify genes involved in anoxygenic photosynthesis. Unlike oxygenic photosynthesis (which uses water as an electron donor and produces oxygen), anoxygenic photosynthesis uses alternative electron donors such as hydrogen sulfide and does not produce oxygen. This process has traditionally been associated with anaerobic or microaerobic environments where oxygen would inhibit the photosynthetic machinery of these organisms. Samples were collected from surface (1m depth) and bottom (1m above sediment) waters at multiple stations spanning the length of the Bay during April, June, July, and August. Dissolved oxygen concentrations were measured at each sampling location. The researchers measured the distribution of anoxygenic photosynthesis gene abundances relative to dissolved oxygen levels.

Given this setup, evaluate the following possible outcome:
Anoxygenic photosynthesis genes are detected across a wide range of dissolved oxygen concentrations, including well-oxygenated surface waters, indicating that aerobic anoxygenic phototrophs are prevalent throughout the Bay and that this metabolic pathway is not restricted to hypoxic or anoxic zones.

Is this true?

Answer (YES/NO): YES